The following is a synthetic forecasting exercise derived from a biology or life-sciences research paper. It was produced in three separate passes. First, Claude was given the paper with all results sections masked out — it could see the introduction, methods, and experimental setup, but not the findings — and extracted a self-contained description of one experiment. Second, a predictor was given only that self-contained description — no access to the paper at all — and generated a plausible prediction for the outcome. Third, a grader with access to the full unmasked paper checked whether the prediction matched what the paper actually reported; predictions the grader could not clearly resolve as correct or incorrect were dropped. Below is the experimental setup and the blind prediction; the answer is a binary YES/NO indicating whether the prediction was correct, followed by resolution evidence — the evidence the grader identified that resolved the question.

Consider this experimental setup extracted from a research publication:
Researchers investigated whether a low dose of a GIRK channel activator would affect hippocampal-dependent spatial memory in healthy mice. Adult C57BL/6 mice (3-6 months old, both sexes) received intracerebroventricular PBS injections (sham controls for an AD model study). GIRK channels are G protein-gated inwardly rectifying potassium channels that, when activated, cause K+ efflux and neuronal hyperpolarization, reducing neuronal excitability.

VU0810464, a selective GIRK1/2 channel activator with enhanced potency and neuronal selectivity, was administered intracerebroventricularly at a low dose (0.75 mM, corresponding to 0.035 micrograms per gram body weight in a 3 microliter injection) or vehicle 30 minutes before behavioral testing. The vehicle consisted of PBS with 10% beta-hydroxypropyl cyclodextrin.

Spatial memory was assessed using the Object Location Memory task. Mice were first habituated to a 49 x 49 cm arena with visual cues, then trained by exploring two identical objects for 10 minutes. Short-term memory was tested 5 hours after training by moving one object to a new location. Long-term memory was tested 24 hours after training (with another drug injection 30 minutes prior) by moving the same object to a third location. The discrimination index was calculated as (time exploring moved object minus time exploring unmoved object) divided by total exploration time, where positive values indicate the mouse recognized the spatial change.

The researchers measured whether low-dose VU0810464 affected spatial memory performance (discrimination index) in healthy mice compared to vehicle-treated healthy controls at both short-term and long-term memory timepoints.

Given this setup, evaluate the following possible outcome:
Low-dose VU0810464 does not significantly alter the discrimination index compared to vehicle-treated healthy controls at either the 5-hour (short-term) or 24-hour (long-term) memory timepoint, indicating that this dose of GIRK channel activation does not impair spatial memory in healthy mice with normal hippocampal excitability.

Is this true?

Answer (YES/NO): YES